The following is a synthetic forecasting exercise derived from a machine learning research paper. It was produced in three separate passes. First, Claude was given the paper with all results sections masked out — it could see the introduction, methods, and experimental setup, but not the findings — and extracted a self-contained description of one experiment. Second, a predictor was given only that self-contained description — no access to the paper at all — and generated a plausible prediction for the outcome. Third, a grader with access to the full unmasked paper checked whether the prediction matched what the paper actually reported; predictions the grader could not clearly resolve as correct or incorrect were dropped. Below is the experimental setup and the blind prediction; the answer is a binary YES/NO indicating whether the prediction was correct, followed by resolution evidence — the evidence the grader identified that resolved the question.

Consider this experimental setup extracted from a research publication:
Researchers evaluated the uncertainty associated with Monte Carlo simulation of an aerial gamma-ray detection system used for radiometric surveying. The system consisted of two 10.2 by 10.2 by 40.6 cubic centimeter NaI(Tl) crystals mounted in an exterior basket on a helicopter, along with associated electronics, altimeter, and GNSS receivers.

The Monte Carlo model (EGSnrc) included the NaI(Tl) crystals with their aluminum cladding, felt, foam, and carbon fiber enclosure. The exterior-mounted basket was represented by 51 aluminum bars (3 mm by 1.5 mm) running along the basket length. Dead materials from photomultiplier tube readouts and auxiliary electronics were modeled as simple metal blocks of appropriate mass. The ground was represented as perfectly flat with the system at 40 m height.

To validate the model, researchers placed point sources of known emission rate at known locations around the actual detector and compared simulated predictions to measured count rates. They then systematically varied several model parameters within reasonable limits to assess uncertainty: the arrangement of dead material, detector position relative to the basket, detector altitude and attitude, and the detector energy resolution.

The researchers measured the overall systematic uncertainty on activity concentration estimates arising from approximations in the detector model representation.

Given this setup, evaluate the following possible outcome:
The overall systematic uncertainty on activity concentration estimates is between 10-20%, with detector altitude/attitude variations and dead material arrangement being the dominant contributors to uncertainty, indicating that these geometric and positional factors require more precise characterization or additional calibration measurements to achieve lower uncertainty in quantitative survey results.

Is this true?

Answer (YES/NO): NO